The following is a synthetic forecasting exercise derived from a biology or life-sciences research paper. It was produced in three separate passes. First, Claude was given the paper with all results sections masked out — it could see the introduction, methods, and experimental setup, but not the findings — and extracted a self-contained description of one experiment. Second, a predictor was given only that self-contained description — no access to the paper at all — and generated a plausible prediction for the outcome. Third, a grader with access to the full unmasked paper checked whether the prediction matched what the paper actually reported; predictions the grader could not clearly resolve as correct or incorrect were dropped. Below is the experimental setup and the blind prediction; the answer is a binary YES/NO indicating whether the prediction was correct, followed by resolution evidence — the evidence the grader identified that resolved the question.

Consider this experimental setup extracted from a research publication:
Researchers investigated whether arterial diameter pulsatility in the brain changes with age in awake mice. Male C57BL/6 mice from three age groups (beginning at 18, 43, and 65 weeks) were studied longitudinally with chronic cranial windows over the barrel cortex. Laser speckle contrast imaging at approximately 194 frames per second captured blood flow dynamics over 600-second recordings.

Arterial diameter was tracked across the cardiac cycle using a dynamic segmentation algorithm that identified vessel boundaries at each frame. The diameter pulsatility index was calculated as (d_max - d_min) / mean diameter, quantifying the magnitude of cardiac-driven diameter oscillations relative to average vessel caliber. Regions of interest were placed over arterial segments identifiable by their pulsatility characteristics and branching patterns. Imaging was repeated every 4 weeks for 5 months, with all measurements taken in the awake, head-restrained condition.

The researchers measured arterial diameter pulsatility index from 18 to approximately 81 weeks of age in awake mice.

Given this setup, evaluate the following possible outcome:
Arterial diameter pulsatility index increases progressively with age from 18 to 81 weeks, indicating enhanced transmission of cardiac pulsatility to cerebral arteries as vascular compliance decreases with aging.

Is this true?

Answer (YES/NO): NO